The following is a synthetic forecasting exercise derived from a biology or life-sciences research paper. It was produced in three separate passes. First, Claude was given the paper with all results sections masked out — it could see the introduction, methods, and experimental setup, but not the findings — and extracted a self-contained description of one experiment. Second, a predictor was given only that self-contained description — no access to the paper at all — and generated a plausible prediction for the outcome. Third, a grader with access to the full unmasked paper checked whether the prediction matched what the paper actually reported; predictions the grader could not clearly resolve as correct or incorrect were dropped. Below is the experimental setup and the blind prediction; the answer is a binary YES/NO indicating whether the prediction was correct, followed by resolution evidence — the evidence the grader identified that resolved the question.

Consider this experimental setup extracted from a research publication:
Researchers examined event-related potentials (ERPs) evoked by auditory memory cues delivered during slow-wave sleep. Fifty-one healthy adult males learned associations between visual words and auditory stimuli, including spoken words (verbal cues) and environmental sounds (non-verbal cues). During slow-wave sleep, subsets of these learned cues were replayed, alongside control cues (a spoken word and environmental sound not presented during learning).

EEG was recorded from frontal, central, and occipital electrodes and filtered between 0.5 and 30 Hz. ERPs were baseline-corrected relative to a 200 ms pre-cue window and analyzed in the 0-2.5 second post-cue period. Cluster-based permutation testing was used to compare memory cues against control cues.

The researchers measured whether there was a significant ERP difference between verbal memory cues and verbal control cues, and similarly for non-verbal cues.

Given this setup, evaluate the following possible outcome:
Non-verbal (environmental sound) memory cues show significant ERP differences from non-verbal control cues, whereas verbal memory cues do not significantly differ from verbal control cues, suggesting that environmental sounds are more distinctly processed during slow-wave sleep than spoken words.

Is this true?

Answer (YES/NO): NO